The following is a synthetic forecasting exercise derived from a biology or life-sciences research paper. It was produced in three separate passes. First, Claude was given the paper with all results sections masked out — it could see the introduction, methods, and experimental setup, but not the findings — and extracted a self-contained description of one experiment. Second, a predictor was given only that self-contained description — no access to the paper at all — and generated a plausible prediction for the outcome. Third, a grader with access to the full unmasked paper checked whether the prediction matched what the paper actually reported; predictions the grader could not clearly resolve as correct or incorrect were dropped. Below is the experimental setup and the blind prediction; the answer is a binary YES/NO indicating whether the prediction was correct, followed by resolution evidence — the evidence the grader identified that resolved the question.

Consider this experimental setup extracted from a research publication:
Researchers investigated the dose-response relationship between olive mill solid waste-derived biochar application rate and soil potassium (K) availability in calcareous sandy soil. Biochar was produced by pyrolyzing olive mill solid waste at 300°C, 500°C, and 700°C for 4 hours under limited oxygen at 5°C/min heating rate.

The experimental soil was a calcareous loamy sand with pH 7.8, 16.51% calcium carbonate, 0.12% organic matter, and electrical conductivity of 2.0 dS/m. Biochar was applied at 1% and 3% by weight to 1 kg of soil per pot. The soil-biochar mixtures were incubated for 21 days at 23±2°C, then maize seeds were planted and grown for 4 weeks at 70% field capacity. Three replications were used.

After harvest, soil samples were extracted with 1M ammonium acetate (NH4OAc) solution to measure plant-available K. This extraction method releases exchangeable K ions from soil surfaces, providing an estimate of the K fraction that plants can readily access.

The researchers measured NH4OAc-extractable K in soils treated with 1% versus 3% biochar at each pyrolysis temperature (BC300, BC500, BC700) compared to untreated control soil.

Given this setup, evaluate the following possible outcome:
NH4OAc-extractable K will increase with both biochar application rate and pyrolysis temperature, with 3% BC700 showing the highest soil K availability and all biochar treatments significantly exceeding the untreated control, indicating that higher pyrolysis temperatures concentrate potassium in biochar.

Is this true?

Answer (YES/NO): YES